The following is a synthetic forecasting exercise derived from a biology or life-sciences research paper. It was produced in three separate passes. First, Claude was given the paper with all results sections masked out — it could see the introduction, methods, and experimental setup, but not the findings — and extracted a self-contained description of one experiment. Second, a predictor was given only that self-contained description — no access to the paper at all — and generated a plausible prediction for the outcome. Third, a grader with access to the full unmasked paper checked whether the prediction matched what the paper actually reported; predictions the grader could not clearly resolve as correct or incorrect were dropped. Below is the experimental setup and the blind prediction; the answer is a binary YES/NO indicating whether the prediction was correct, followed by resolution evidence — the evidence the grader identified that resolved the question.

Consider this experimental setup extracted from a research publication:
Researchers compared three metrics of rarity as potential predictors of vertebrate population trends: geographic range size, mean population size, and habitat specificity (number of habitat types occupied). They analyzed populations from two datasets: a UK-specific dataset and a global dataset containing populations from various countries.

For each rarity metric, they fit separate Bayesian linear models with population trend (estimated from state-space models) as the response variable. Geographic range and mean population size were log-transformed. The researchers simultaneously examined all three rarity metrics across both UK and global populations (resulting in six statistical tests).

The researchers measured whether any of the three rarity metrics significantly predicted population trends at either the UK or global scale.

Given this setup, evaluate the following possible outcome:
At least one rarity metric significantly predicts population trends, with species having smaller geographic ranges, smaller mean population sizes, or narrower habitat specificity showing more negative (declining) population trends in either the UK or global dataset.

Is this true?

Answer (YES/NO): NO